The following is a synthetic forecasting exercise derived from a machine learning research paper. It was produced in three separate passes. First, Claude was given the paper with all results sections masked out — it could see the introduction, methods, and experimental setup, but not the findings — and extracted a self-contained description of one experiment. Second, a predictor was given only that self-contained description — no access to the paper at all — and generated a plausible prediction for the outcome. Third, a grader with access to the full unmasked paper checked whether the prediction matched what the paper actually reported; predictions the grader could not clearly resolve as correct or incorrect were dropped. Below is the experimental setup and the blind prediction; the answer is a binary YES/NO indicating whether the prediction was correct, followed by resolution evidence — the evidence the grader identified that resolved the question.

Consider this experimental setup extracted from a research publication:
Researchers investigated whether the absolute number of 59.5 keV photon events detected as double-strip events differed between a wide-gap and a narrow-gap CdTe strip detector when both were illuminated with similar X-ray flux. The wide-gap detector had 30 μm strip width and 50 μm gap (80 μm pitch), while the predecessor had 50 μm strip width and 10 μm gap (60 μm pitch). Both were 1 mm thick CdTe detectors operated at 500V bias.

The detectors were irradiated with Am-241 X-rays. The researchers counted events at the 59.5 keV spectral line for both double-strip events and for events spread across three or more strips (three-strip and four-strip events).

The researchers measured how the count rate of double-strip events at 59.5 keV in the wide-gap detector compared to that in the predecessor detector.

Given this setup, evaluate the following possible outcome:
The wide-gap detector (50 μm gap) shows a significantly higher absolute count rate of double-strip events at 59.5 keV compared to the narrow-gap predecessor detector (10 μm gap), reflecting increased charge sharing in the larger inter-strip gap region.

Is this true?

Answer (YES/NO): NO